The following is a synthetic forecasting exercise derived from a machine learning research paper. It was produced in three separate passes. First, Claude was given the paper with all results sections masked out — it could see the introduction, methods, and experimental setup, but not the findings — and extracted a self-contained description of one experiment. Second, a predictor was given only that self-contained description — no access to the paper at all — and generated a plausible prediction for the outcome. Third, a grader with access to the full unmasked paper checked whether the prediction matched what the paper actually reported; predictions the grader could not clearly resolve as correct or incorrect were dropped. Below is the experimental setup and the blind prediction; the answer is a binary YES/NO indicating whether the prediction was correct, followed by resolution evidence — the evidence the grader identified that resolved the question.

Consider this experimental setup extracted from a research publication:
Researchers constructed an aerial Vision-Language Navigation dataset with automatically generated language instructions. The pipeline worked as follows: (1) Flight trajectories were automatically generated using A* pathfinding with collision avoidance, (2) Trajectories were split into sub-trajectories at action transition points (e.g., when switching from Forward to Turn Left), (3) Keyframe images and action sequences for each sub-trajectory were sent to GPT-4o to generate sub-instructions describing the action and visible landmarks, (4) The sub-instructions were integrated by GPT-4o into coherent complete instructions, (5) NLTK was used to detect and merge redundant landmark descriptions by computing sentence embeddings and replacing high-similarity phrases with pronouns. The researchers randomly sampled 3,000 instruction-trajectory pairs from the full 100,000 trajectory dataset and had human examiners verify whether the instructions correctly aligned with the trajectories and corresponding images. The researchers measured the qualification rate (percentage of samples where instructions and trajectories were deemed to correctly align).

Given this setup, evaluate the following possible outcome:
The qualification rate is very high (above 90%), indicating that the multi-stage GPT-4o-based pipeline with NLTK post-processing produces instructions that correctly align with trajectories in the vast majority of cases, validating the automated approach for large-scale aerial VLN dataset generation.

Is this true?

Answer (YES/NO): YES